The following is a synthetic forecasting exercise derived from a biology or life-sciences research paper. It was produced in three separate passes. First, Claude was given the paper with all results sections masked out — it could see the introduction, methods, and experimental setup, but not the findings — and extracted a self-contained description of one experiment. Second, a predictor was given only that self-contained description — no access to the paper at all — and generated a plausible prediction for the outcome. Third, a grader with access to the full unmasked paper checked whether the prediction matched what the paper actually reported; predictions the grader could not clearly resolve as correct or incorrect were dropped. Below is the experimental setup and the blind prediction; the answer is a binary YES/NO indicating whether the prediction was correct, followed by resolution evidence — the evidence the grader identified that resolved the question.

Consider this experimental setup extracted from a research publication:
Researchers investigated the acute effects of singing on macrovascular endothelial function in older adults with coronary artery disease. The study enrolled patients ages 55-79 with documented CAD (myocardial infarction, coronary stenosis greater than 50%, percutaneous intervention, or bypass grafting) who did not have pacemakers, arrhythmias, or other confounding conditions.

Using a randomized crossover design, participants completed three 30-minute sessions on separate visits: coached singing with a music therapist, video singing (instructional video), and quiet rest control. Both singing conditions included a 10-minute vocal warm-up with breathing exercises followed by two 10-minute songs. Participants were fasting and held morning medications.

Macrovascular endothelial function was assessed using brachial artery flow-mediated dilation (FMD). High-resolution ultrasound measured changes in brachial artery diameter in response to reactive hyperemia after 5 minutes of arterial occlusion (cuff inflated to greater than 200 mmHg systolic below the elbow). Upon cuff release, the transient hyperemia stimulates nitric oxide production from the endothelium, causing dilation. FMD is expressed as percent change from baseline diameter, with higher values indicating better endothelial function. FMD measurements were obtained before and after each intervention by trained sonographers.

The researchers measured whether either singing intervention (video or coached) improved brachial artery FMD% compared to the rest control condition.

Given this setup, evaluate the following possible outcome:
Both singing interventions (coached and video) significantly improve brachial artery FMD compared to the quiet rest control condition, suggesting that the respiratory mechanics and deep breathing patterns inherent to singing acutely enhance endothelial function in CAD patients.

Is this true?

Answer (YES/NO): NO